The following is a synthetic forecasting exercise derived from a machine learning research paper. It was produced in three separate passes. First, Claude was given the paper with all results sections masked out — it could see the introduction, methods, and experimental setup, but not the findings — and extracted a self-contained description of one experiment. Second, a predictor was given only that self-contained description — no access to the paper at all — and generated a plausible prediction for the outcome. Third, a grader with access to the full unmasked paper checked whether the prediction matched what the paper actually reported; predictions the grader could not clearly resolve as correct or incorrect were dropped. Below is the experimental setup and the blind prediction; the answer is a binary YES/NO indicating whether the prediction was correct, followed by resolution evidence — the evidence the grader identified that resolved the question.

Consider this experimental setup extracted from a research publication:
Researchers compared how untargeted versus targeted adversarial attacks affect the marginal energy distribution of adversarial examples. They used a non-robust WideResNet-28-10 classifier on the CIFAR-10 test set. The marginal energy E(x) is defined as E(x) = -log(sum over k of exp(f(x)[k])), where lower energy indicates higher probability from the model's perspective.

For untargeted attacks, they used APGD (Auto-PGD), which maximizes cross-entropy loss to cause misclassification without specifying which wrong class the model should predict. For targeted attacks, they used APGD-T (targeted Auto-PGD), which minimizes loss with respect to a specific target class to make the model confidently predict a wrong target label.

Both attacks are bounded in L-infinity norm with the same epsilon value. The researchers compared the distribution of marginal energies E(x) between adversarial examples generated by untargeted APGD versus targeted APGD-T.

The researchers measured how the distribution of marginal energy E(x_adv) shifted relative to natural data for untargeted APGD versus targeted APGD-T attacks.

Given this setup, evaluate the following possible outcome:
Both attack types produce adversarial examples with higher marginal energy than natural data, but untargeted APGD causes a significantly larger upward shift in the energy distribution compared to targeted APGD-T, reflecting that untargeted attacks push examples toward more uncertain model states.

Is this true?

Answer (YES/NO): NO